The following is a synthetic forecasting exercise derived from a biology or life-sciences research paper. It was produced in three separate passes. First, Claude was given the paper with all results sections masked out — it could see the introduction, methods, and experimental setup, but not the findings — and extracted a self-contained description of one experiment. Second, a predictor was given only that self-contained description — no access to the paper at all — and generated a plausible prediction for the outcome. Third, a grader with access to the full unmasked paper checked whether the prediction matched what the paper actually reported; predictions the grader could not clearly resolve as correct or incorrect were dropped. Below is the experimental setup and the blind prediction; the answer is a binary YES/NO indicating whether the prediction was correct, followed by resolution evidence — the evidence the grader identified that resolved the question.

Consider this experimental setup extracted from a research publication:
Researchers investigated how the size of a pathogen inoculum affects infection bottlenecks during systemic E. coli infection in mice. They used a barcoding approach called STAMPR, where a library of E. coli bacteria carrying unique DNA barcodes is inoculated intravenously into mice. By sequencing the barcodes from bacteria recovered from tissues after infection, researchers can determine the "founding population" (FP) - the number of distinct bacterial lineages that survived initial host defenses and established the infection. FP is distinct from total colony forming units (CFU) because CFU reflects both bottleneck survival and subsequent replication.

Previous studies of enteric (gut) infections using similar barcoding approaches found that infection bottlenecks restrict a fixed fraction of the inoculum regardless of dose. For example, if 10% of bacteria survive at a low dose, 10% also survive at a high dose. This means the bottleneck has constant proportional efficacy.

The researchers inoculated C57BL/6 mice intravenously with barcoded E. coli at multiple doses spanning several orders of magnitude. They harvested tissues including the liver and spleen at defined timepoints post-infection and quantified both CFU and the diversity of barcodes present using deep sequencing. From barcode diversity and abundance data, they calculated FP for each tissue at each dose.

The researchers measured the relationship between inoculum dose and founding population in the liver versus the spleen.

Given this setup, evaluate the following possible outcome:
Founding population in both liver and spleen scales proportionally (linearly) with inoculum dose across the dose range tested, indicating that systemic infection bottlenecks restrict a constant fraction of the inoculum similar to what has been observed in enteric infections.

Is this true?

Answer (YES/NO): NO